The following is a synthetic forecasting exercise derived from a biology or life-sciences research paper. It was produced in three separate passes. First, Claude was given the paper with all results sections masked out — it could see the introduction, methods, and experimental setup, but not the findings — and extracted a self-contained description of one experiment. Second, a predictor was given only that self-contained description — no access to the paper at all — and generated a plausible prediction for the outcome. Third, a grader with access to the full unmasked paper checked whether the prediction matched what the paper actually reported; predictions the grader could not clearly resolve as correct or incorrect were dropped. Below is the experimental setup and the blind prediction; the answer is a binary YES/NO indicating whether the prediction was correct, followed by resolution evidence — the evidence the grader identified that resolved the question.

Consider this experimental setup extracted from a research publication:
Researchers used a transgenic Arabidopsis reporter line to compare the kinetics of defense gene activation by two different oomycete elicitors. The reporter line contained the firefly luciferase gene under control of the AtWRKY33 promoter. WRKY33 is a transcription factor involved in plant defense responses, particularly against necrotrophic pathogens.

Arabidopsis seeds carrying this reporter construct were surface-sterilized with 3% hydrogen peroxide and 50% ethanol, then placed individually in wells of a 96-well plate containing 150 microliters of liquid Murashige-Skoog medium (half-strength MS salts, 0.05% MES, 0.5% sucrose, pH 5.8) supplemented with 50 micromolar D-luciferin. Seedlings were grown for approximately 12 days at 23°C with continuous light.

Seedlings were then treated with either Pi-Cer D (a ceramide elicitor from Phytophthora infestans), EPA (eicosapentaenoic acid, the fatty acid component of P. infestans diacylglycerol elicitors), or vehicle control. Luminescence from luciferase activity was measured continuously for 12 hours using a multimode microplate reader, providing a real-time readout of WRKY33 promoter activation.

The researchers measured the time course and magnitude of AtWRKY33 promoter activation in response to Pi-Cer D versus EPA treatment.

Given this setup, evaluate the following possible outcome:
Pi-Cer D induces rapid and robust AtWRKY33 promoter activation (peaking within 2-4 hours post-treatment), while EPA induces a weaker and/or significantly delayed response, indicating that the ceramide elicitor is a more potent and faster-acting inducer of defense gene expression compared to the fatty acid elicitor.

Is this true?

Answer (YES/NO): NO